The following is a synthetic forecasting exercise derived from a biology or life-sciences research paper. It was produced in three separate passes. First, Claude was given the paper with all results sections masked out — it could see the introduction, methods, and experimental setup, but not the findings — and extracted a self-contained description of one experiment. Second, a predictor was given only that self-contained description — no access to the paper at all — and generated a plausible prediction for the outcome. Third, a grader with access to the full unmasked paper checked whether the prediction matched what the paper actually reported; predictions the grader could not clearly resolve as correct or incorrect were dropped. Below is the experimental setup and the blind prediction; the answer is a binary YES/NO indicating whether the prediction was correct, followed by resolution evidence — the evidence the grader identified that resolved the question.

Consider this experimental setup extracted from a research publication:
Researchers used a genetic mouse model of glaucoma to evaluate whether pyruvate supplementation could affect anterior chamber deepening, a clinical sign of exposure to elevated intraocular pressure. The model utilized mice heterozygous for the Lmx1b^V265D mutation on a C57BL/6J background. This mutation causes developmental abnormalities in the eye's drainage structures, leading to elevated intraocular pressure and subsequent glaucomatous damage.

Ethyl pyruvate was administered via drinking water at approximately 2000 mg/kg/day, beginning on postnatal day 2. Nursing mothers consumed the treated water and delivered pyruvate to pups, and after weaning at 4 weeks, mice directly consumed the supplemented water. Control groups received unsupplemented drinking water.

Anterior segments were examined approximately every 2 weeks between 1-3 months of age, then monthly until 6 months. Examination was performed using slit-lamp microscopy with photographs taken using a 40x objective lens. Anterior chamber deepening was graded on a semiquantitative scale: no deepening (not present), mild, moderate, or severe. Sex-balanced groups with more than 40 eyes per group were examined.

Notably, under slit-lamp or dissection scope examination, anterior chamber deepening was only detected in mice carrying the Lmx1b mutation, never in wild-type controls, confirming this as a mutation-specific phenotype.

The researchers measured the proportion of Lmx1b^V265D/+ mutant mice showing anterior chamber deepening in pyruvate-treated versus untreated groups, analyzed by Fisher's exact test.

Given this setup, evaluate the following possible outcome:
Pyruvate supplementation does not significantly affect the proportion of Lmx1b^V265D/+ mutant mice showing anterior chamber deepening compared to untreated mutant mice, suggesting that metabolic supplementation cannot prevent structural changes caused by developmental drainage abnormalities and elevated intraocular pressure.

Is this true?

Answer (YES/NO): NO